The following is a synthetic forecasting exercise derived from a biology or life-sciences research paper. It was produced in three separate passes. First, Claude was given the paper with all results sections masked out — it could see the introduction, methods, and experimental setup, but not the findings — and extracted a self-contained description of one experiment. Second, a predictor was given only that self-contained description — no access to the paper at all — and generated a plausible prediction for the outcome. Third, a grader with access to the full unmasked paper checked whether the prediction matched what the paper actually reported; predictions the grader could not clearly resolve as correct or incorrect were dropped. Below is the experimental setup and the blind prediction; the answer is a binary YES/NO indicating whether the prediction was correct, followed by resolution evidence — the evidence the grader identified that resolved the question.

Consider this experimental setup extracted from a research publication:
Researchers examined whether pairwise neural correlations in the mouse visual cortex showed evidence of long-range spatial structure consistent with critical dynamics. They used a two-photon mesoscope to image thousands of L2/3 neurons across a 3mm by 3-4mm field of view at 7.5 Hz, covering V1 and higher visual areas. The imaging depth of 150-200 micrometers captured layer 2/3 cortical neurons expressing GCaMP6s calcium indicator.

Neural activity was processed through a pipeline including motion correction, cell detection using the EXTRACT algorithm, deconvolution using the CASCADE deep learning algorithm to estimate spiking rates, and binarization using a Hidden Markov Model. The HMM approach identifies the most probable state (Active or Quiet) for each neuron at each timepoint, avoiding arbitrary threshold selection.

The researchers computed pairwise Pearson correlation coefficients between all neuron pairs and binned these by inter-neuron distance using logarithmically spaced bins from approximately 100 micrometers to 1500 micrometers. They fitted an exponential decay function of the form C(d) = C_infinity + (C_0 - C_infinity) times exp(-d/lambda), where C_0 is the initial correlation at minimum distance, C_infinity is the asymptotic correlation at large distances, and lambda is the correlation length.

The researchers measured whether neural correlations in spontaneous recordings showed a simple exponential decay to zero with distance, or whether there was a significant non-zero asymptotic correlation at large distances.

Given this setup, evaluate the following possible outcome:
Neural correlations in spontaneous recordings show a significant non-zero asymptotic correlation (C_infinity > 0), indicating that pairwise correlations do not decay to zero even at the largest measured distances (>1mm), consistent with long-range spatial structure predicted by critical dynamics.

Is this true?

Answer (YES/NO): YES